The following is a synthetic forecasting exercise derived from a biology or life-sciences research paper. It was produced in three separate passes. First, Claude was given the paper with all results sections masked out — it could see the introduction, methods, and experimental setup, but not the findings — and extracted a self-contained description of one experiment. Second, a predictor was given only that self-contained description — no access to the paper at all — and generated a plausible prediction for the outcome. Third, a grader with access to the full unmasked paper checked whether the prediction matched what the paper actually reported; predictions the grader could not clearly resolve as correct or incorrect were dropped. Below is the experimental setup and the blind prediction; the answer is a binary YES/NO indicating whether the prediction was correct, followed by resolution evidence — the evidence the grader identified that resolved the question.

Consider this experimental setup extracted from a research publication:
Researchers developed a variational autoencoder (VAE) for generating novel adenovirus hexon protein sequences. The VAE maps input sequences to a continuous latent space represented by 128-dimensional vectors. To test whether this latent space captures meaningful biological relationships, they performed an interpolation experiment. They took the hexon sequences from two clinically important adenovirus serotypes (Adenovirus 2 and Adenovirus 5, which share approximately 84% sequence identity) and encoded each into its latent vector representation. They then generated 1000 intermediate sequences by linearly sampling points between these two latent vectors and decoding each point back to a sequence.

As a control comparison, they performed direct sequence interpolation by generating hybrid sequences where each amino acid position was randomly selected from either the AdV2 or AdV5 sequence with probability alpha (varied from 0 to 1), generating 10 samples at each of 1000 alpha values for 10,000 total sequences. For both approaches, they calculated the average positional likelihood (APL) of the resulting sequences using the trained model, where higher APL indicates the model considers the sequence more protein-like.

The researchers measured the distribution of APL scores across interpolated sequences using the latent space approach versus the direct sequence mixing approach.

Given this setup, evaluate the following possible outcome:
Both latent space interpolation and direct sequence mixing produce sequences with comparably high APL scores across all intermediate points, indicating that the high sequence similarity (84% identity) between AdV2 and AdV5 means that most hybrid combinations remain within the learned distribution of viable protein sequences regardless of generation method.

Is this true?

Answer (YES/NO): NO